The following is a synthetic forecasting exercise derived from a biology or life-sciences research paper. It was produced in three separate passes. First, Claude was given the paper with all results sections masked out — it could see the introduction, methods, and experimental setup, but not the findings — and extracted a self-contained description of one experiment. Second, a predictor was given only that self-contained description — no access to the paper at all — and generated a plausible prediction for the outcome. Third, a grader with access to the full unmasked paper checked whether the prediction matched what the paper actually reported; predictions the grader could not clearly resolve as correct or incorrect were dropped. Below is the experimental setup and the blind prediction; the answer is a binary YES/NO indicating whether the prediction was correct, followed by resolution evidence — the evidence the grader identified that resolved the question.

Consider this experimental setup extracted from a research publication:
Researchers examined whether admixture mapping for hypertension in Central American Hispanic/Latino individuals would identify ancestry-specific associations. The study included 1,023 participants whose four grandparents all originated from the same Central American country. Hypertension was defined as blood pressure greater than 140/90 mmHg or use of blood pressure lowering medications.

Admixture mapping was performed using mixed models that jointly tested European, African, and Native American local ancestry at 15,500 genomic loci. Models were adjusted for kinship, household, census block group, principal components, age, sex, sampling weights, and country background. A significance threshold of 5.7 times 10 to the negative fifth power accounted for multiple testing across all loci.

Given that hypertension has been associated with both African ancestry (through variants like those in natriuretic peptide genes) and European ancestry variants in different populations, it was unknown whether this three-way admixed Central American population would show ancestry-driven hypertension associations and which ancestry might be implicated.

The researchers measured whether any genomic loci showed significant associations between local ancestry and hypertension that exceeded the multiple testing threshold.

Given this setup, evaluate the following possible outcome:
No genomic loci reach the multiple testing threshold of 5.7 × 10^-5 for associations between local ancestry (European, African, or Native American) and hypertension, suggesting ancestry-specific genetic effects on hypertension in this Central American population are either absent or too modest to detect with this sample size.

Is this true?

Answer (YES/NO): YES